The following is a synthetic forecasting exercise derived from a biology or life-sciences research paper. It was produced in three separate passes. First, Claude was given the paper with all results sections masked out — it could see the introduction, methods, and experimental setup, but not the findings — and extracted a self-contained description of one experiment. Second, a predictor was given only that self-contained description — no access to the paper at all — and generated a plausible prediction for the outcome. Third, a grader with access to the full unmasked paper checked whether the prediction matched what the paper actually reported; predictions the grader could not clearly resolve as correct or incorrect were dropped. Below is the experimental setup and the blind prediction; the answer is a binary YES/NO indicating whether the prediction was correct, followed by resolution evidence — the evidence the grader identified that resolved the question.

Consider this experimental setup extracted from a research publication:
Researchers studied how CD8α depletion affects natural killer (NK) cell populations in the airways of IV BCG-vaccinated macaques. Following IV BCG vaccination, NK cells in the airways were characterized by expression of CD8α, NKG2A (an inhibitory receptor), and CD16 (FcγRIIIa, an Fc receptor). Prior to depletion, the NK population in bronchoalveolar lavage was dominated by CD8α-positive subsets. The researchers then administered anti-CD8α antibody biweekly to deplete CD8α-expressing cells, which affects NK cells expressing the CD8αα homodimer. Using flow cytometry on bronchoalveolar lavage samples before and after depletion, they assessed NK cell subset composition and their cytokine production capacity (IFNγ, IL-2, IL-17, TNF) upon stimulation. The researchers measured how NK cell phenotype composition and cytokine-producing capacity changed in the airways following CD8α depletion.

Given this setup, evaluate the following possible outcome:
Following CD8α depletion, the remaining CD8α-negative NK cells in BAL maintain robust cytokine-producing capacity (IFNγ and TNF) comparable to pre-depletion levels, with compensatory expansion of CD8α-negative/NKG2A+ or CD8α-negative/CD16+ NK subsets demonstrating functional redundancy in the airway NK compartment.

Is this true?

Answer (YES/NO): NO